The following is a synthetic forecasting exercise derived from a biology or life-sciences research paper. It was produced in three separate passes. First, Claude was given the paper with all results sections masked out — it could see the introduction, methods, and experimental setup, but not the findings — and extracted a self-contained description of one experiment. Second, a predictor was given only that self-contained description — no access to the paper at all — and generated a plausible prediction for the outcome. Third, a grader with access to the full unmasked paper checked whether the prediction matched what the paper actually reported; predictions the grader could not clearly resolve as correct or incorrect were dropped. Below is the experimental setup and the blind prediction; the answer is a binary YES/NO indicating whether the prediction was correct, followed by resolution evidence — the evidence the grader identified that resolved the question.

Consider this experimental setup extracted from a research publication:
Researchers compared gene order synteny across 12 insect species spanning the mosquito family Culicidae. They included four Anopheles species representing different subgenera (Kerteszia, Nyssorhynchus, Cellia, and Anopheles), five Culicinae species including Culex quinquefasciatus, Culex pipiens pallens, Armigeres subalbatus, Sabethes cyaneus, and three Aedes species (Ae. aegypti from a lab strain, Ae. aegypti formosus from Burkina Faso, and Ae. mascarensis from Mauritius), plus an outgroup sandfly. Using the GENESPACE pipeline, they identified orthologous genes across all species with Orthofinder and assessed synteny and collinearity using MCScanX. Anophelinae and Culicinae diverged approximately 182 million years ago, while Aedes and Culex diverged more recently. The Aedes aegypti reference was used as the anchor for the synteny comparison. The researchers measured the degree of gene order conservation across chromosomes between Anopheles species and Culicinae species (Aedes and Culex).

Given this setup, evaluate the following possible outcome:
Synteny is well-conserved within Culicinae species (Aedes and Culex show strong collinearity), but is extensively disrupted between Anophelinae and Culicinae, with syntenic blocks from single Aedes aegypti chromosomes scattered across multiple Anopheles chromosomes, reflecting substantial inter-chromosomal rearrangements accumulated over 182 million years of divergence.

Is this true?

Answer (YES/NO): NO